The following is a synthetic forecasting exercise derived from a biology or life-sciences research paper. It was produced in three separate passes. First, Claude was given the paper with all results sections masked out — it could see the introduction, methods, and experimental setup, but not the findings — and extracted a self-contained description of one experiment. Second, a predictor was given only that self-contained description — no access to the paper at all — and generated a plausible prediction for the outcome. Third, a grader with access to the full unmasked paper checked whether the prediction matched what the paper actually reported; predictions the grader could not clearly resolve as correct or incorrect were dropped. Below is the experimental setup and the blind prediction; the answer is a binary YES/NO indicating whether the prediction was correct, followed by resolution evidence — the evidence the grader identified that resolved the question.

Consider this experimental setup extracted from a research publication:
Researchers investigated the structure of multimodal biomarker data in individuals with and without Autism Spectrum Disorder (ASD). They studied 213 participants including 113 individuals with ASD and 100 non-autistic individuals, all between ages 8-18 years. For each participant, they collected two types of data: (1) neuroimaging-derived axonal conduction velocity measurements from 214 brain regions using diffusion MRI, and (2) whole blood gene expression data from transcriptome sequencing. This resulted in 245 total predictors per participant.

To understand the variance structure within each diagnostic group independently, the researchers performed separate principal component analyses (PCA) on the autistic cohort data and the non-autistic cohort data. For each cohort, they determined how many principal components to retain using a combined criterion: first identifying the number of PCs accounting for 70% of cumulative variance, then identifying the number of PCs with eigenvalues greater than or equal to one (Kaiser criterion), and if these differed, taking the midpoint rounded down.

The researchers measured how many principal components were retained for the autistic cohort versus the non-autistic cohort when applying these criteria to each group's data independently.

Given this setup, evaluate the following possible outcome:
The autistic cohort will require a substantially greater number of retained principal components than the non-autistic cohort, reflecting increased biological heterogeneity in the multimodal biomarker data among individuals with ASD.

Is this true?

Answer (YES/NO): NO